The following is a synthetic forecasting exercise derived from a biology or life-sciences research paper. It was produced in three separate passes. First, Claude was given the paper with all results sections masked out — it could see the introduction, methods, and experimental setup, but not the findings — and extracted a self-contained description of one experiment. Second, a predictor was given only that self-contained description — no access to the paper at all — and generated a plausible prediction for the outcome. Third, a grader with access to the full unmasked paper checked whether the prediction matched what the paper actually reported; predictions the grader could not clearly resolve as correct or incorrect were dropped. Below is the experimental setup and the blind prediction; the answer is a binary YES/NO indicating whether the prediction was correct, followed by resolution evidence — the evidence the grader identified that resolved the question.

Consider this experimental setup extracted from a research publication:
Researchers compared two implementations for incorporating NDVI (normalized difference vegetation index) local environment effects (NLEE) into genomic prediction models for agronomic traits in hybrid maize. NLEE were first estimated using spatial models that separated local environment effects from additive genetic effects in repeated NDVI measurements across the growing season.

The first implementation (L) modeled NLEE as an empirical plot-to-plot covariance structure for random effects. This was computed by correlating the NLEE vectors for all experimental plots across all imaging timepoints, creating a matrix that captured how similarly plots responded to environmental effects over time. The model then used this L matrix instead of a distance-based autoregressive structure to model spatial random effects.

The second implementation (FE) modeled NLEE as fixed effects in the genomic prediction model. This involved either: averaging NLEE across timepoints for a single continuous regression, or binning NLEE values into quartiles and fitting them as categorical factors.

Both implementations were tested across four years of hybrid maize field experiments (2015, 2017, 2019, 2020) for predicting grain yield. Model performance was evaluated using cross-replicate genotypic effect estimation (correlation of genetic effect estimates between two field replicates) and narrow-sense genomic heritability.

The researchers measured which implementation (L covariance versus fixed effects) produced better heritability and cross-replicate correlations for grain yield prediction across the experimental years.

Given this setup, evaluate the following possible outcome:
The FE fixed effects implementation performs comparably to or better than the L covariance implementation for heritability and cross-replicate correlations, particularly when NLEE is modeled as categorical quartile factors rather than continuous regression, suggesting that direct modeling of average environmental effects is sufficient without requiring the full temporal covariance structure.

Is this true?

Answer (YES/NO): NO